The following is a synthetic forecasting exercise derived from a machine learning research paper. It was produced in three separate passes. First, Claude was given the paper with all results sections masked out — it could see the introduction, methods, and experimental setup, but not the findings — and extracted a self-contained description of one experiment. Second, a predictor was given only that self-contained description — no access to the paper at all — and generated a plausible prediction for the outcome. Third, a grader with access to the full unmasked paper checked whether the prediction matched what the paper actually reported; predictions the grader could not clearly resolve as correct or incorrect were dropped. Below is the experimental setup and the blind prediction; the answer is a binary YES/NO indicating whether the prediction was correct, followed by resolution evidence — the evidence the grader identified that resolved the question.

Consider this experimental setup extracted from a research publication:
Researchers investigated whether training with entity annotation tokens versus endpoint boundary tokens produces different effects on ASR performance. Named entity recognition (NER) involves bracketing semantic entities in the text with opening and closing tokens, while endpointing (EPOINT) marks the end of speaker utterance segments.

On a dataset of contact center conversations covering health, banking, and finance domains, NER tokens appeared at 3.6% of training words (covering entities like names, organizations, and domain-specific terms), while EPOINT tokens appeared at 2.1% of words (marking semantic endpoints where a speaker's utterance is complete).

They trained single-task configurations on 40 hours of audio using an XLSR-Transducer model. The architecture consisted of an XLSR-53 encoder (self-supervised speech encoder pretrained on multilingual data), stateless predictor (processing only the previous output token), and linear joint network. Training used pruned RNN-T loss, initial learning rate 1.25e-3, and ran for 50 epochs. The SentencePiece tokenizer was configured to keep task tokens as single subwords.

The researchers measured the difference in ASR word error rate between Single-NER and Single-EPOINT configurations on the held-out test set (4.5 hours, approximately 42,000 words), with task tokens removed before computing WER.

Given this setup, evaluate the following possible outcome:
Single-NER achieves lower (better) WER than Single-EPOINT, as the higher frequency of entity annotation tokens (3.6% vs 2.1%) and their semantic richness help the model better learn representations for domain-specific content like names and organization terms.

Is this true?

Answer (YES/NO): NO